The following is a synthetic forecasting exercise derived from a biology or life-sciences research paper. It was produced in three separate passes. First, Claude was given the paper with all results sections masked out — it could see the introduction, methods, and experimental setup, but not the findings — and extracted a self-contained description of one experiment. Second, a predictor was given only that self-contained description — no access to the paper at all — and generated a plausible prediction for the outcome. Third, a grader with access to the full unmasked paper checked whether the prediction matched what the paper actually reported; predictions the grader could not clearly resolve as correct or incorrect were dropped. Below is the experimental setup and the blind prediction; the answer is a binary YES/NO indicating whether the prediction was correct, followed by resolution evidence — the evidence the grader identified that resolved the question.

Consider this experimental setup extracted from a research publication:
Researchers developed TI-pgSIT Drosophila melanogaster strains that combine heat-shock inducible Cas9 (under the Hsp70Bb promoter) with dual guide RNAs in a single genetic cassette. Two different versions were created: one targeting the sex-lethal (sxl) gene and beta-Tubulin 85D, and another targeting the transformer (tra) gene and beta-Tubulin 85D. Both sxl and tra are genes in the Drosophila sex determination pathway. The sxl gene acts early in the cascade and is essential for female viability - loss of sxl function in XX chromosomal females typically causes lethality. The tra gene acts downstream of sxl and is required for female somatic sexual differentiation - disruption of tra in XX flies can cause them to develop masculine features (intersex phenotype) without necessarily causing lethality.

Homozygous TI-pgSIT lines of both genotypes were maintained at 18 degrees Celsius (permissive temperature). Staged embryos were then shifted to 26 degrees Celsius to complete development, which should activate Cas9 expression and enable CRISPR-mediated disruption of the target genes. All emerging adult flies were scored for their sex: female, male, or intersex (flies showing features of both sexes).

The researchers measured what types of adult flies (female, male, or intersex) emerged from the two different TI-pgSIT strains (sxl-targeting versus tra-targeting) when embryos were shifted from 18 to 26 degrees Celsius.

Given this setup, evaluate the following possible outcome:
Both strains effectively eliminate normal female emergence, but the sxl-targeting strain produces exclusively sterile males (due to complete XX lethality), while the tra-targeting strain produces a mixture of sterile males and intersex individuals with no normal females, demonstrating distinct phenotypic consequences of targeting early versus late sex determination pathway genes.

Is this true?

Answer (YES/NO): NO